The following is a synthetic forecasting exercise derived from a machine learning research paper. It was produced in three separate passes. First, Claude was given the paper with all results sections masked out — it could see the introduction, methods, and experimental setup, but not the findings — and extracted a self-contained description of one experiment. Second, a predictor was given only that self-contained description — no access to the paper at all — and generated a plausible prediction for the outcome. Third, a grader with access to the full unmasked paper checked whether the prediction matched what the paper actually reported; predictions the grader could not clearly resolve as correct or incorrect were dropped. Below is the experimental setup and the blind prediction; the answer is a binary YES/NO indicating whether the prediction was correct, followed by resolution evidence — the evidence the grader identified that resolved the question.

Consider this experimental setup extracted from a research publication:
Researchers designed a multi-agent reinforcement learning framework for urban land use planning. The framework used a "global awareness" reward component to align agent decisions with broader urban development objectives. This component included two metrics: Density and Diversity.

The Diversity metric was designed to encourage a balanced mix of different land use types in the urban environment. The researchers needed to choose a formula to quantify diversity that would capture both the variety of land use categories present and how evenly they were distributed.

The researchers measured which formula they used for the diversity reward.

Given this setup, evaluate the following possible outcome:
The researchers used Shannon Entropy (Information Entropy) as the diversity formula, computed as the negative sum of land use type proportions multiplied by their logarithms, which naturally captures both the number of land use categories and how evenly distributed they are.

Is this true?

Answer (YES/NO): YES